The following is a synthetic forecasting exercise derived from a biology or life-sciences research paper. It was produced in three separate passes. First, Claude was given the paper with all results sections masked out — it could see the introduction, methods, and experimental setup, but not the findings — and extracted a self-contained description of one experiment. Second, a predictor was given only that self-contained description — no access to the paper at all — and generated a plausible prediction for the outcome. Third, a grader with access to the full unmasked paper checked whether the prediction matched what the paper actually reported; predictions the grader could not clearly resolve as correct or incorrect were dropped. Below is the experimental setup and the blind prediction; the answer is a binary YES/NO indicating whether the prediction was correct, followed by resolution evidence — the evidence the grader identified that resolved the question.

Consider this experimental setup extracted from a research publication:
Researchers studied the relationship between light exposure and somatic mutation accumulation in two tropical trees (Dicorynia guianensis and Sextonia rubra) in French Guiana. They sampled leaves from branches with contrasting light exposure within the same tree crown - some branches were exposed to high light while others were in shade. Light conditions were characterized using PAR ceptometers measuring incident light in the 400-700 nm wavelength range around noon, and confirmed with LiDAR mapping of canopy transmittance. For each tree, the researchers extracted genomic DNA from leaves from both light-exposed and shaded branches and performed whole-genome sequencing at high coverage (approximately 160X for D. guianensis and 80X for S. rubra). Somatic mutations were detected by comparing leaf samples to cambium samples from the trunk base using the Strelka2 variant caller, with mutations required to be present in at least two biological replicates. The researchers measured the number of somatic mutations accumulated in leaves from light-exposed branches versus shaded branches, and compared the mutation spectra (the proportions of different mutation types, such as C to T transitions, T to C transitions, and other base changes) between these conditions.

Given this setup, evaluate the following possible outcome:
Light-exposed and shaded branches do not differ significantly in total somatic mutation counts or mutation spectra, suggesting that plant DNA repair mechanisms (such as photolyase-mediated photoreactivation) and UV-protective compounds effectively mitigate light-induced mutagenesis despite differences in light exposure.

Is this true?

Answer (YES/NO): NO